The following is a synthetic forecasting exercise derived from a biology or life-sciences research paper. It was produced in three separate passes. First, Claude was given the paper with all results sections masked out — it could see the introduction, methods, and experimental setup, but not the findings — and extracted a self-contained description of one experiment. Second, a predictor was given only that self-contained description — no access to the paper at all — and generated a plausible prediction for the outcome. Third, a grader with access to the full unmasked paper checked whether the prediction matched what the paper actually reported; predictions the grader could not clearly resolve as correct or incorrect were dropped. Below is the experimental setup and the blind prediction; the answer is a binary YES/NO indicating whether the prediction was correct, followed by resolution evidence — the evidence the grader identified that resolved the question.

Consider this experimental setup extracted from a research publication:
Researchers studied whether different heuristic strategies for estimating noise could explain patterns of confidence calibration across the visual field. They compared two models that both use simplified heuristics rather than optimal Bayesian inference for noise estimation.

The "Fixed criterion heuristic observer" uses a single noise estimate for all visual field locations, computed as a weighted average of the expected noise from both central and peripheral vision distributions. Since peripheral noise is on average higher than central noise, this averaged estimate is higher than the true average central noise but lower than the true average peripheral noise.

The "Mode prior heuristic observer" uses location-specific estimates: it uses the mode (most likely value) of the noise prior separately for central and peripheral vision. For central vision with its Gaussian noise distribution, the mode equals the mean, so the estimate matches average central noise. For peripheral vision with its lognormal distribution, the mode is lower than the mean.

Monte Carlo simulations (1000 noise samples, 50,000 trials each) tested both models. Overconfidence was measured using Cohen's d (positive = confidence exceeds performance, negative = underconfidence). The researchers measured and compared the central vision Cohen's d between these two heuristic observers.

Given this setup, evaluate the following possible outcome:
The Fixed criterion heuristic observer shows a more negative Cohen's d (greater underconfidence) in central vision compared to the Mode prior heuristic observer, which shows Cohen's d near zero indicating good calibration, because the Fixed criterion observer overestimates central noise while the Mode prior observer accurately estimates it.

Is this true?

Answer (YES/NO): NO